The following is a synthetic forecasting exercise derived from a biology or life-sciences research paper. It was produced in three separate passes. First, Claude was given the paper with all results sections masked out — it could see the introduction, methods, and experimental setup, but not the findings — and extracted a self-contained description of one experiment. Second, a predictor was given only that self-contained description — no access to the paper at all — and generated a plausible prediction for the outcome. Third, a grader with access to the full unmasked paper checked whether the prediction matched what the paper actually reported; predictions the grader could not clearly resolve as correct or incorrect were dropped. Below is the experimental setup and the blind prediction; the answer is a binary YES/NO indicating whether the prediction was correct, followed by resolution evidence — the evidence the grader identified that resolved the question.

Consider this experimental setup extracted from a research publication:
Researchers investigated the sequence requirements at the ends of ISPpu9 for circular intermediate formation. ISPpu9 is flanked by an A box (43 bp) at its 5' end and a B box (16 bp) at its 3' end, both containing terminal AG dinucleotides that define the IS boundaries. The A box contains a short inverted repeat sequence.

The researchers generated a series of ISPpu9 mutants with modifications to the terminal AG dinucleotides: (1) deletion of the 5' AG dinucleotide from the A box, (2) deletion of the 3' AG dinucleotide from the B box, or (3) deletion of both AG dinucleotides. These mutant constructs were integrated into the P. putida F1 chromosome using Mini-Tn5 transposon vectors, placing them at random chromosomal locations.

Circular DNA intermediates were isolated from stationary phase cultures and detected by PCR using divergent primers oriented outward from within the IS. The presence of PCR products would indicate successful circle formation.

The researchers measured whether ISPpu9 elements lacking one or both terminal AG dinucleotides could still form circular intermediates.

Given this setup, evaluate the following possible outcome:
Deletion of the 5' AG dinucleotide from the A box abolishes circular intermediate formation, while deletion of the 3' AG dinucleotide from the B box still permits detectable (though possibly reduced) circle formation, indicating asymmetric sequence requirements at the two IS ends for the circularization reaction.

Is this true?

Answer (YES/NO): NO